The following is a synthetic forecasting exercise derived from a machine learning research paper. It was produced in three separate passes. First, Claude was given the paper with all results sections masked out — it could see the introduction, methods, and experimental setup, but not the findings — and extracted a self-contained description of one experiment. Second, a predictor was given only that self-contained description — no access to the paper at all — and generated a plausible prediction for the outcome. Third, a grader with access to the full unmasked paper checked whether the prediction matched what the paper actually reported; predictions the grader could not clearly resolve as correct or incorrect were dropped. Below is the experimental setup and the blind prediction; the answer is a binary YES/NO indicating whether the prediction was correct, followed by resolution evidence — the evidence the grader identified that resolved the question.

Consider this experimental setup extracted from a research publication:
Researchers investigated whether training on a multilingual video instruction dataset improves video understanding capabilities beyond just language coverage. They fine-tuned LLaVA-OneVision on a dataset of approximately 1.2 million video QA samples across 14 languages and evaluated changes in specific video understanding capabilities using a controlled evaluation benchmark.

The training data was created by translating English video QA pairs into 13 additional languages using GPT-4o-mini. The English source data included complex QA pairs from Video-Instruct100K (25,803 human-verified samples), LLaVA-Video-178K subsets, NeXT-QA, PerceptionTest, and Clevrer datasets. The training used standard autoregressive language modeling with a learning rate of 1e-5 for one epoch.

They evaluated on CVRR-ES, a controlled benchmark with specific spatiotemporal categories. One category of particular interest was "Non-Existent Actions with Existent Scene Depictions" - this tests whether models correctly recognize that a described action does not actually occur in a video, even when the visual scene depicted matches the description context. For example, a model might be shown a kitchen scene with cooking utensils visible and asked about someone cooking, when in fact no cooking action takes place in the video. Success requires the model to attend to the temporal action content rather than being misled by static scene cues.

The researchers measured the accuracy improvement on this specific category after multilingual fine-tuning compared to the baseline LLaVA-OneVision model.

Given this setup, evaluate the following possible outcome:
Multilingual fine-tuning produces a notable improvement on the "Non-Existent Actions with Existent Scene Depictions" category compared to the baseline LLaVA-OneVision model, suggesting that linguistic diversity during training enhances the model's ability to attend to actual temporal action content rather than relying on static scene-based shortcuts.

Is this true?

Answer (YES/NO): YES